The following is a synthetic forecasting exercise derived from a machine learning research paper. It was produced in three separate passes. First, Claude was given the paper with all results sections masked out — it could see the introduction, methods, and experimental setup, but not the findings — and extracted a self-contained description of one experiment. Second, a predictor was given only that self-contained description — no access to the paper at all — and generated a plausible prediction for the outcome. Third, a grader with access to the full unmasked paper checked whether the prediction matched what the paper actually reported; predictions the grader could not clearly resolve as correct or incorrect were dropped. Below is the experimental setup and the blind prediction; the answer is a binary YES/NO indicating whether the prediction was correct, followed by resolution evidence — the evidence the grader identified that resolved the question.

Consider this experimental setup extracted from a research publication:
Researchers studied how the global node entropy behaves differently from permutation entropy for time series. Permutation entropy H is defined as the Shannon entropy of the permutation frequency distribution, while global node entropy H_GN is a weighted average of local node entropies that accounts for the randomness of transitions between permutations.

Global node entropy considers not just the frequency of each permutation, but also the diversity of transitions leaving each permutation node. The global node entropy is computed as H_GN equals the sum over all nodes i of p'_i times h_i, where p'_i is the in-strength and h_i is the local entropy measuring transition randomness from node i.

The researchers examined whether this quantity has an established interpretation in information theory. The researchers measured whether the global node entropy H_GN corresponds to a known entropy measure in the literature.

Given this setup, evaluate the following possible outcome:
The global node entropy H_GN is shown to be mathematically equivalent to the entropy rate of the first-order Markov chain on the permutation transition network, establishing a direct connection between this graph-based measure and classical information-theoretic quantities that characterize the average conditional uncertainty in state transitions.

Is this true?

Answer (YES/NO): NO